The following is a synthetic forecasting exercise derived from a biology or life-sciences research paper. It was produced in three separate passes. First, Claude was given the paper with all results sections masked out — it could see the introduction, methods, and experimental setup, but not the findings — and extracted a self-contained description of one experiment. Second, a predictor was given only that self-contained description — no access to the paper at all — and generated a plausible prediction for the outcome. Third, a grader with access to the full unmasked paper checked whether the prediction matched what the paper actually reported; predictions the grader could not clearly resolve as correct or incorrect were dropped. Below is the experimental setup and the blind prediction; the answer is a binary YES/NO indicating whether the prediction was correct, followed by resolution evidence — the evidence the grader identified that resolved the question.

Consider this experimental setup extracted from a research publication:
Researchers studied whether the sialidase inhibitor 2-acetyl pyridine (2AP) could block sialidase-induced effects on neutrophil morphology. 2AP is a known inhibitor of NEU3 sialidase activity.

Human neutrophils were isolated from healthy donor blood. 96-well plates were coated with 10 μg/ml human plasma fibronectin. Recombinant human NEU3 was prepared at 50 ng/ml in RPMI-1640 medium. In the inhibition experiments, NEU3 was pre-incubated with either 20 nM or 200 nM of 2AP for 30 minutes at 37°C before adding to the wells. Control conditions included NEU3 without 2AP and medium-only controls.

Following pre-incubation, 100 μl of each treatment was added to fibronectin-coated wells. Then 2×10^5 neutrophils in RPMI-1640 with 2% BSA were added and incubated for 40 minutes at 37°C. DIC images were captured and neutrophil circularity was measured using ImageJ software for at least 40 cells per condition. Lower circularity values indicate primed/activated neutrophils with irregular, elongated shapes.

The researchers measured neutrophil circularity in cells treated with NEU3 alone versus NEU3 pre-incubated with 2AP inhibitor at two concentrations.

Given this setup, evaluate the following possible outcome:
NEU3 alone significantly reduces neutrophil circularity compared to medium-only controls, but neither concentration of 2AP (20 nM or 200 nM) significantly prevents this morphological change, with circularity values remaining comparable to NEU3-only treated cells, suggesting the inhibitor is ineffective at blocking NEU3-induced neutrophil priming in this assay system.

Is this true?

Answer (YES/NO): NO